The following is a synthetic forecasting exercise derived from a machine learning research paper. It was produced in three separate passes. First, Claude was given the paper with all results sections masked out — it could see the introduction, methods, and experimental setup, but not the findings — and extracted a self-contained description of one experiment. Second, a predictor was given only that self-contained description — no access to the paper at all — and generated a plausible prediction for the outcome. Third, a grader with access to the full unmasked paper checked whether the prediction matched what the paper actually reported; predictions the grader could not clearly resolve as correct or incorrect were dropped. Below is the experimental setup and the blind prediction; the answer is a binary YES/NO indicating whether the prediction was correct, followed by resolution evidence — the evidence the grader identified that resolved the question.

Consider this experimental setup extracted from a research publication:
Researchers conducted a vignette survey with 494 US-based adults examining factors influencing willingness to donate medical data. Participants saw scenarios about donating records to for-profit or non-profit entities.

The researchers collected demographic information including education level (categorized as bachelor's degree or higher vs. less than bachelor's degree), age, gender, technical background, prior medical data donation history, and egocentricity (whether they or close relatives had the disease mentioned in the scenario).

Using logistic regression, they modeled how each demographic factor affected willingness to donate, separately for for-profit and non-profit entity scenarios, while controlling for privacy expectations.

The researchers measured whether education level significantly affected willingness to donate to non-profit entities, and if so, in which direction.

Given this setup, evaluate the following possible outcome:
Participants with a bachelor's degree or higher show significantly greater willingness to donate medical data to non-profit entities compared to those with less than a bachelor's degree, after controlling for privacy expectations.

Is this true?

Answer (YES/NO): NO